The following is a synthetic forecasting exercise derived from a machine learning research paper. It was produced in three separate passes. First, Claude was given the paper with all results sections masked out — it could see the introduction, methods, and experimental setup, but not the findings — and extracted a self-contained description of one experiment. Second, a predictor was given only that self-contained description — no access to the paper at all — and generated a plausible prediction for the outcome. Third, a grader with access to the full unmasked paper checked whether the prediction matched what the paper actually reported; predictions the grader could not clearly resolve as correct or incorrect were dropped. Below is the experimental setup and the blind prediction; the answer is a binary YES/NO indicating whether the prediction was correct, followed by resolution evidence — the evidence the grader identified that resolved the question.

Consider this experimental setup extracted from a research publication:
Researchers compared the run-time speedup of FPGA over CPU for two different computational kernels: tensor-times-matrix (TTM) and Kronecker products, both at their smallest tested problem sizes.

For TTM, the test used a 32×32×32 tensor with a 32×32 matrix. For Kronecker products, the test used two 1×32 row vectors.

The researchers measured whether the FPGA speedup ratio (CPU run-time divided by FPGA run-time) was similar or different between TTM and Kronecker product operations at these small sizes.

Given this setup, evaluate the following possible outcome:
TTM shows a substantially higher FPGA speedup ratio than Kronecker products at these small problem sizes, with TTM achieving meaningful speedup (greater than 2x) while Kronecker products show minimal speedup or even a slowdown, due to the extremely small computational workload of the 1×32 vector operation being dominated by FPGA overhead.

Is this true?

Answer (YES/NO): NO